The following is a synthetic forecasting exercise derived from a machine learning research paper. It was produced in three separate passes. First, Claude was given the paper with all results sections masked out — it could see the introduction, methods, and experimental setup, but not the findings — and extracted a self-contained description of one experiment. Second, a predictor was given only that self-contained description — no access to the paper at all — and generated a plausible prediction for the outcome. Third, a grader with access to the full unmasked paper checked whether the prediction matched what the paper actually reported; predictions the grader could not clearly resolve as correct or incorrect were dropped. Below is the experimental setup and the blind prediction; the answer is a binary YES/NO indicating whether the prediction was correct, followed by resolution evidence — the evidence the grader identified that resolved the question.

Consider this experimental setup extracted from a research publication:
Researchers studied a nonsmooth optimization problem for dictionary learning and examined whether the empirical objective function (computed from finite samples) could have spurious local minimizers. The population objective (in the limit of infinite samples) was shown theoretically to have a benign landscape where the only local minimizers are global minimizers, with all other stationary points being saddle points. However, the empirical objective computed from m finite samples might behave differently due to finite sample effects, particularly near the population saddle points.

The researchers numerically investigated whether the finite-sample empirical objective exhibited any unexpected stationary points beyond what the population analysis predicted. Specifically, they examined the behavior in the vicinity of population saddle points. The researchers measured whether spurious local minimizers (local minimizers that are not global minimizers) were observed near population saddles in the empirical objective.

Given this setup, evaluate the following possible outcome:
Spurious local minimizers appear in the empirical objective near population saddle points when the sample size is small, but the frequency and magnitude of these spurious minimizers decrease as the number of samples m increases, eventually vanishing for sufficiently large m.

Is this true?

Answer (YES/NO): NO